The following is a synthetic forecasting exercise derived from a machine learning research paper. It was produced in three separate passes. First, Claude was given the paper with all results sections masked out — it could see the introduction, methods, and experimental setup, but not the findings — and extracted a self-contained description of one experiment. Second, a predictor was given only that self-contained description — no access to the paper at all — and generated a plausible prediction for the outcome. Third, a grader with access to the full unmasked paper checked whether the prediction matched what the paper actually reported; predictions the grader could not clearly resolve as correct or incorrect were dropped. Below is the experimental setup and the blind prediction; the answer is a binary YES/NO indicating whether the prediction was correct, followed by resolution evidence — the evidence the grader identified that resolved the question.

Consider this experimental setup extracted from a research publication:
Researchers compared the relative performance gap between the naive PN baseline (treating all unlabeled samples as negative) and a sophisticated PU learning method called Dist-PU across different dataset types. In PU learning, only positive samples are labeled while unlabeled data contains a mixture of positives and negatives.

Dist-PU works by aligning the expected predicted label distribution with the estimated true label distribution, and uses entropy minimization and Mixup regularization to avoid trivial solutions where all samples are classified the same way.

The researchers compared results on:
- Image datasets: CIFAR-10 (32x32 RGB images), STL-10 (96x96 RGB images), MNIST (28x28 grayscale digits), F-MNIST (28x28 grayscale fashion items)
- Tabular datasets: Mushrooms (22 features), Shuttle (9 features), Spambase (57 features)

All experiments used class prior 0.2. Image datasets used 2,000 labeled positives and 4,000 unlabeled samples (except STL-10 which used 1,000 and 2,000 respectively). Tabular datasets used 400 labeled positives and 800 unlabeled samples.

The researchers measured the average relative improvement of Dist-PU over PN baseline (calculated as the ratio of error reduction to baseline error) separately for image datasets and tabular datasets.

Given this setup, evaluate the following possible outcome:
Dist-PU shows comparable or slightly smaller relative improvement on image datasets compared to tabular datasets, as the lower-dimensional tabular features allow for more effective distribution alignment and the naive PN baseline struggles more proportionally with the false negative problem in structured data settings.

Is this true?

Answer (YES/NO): NO